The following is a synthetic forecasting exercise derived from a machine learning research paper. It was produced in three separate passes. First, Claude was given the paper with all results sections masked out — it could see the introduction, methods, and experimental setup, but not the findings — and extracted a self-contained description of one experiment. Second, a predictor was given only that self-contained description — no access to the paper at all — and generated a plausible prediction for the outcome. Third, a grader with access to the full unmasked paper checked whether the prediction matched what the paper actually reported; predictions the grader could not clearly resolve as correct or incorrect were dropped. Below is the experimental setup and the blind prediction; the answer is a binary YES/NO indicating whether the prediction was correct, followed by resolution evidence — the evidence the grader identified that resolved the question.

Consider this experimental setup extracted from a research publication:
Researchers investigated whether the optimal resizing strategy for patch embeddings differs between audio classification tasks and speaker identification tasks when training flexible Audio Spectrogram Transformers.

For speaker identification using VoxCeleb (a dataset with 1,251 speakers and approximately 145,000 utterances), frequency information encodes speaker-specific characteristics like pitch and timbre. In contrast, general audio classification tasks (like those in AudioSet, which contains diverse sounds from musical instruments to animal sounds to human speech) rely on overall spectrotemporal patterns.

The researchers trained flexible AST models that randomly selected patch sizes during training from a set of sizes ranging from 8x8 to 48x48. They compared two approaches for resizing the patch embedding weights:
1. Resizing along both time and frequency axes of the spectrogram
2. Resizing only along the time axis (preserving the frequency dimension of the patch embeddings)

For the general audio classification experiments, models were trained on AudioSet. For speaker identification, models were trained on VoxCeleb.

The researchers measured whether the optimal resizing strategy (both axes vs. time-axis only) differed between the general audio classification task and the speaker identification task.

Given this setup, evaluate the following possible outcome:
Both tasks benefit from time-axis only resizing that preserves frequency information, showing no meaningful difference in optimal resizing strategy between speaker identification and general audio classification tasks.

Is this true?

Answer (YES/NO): NO